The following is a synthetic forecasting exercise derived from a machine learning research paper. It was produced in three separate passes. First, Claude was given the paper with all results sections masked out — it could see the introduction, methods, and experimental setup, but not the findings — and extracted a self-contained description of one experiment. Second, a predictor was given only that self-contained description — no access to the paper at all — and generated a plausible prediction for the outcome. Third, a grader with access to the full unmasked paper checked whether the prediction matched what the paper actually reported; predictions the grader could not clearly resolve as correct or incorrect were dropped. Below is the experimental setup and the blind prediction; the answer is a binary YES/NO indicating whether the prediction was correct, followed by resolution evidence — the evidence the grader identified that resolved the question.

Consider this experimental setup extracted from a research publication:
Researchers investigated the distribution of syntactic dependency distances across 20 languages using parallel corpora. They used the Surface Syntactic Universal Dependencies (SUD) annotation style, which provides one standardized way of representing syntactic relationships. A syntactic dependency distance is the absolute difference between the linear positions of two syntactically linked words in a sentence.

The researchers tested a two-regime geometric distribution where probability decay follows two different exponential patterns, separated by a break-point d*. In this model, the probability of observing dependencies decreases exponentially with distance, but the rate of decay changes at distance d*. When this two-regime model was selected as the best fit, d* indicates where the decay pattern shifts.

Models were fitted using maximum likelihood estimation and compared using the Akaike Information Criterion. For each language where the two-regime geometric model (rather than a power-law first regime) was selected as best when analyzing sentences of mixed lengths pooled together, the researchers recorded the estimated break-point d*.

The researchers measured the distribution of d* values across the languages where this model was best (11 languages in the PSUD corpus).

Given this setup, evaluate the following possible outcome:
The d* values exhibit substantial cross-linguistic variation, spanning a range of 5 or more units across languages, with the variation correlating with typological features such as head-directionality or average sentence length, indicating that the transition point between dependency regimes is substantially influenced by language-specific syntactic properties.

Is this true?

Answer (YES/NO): NO